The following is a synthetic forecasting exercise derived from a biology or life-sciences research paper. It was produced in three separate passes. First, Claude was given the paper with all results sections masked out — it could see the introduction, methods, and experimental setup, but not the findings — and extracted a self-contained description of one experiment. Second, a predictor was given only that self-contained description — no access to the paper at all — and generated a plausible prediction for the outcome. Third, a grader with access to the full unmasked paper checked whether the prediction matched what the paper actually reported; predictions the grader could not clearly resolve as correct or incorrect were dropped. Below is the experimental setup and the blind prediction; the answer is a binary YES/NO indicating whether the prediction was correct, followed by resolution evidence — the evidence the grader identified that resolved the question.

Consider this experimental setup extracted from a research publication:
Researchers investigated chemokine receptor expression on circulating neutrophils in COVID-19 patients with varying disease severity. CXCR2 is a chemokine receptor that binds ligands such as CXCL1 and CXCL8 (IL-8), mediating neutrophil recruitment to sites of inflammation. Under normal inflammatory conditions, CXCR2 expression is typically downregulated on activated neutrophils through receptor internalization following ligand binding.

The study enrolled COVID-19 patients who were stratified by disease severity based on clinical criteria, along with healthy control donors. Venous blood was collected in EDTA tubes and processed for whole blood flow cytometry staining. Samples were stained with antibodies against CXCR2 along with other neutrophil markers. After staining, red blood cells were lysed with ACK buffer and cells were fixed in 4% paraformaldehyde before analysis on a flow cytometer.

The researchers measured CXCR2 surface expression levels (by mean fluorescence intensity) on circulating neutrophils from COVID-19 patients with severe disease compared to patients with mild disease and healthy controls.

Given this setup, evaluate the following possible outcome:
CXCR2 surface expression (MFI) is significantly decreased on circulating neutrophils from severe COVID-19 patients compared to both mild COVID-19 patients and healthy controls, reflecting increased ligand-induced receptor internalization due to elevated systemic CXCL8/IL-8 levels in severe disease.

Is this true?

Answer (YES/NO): NO